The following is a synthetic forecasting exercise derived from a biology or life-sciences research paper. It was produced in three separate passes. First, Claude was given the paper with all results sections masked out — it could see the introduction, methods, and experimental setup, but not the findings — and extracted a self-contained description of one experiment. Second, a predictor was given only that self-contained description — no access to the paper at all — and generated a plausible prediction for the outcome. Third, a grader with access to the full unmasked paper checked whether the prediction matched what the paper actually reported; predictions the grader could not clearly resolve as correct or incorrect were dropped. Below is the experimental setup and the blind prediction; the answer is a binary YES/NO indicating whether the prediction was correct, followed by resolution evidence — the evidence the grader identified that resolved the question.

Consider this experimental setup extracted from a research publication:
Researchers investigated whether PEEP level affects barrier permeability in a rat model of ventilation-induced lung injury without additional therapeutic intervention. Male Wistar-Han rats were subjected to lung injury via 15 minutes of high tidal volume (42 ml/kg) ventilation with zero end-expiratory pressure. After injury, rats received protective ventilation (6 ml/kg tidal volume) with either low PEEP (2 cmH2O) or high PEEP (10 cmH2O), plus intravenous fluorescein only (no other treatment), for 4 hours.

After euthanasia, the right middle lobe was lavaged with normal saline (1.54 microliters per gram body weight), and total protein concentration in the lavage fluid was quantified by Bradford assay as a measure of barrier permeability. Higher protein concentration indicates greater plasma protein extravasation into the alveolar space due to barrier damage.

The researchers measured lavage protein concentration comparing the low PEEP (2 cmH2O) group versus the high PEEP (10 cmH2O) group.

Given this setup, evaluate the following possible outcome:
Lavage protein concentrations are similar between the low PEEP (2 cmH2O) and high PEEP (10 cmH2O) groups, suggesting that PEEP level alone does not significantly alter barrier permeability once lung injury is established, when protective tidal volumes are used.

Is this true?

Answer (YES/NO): NO